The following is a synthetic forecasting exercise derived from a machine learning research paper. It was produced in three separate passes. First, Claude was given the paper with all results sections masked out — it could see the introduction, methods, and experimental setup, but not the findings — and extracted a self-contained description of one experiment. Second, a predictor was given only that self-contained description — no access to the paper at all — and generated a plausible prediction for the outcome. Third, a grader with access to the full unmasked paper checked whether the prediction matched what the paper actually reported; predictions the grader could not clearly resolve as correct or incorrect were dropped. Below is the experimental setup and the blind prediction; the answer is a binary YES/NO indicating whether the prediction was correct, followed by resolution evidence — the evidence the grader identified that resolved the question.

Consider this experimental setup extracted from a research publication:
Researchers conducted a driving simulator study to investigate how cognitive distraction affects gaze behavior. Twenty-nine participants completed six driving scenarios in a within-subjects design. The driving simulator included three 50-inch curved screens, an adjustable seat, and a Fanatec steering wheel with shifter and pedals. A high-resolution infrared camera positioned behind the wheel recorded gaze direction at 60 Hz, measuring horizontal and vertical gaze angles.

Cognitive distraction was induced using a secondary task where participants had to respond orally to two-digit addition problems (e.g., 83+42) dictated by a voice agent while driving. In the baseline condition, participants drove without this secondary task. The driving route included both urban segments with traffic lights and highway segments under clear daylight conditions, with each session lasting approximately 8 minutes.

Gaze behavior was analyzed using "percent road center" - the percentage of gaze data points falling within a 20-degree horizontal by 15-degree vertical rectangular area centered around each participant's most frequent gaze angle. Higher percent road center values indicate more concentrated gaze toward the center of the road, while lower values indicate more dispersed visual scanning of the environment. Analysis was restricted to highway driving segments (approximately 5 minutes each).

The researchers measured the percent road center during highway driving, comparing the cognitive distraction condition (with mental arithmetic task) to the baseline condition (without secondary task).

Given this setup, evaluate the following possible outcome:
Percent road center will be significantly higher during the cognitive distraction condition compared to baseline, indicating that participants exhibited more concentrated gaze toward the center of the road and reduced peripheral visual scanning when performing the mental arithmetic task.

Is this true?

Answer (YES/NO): NO